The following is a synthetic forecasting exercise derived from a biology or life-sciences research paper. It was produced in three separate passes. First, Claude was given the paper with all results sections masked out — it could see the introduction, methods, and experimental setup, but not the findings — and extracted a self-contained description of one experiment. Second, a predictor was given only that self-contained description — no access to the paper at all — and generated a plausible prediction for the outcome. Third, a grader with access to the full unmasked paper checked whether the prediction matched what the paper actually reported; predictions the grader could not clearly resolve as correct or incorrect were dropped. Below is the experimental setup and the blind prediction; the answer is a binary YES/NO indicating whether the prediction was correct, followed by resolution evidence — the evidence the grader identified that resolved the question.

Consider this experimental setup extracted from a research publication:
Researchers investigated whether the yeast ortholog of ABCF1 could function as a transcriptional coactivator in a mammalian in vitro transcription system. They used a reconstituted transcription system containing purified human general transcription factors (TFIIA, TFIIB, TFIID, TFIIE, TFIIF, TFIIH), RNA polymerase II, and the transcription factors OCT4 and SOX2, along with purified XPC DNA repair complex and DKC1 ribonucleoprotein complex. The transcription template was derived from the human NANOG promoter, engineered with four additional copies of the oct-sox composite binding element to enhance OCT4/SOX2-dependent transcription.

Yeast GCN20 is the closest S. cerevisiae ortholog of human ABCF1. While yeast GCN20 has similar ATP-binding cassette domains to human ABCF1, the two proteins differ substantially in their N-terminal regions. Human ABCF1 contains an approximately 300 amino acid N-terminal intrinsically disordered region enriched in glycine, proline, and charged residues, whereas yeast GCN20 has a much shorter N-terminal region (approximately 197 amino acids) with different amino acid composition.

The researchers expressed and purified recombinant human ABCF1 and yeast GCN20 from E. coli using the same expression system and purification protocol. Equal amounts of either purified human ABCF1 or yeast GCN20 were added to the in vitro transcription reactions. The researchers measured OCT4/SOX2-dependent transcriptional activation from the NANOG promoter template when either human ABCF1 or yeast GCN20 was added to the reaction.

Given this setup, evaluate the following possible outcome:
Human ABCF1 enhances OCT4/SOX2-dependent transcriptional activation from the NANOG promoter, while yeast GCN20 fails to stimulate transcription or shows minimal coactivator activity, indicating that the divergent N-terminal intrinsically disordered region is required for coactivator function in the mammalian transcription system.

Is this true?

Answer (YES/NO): YES